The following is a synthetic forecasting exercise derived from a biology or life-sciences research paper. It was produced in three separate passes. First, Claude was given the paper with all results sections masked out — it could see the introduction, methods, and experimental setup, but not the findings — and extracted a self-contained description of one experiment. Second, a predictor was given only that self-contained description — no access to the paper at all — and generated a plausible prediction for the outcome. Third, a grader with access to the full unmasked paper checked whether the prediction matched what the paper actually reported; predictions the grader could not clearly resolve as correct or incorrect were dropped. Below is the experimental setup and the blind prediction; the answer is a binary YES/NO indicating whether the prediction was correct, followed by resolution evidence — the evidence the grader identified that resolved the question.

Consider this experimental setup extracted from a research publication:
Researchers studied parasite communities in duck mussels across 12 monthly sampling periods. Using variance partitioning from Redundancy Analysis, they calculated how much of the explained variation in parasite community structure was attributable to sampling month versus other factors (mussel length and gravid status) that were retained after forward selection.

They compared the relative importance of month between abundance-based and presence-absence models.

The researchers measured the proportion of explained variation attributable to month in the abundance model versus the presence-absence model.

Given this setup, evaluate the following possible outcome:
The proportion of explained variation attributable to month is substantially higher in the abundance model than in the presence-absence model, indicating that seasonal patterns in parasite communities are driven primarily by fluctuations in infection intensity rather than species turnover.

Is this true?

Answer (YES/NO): NO